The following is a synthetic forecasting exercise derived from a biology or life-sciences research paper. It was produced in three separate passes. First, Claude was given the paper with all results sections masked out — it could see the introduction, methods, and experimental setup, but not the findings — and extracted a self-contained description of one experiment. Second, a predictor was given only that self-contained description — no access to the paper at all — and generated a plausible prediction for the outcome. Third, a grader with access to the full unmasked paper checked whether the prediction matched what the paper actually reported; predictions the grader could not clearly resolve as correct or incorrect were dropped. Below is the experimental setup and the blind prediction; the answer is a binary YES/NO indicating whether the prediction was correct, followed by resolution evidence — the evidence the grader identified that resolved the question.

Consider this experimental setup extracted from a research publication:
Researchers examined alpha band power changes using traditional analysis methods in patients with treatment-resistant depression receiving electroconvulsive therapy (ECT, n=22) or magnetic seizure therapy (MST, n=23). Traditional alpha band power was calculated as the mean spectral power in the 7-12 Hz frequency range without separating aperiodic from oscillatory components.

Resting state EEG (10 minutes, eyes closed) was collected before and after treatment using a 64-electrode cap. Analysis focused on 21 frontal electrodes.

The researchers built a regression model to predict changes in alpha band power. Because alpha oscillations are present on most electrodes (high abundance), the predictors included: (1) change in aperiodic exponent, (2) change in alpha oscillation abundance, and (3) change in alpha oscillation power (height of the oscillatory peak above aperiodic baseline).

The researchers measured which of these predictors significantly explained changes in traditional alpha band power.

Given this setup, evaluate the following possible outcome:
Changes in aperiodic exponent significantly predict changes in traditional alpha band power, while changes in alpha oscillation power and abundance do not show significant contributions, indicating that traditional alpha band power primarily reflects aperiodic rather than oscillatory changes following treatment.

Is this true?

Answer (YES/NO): NO